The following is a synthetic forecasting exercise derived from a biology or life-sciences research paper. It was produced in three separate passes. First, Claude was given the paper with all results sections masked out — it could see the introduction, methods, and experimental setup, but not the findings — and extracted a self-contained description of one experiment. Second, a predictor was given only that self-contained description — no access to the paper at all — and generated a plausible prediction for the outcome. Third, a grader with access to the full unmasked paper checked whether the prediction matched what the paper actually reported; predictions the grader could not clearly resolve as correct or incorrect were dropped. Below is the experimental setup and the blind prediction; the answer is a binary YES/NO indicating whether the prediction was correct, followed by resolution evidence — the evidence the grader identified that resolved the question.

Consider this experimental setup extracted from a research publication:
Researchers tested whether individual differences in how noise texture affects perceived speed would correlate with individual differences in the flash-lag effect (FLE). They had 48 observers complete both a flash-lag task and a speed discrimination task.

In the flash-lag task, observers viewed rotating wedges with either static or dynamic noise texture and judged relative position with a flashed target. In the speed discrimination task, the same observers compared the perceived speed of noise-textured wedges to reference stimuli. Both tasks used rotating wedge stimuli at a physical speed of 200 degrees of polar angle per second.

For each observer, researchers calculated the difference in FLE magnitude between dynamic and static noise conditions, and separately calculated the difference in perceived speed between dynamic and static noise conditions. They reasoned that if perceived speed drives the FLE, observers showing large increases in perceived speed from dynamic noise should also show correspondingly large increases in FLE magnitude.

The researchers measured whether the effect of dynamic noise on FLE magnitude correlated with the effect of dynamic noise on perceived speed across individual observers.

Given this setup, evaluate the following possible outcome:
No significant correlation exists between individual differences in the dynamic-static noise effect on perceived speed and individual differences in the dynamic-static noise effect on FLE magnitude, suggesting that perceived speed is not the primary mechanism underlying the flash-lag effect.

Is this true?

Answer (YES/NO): NO